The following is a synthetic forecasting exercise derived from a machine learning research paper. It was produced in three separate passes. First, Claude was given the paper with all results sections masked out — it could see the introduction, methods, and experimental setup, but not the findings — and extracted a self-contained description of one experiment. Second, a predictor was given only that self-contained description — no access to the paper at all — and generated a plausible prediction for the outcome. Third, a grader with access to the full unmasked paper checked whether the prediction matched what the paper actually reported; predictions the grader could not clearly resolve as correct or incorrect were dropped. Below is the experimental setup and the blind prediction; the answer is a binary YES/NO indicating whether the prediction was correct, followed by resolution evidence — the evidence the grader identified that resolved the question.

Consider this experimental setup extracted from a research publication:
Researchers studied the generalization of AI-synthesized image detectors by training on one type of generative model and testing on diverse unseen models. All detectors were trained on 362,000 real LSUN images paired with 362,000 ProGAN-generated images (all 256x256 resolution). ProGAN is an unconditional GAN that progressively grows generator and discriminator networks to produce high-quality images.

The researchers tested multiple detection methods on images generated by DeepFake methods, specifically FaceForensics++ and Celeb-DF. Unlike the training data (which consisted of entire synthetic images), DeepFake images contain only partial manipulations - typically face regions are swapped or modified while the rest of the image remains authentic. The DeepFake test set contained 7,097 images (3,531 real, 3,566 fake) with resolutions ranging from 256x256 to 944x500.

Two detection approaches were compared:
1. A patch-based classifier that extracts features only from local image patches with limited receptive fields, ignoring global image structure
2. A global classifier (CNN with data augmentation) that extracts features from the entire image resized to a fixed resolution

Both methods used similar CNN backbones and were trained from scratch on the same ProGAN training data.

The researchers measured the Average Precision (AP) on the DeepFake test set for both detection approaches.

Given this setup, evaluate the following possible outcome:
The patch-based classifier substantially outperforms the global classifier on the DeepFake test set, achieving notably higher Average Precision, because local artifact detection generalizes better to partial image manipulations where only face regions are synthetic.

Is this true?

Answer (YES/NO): NO